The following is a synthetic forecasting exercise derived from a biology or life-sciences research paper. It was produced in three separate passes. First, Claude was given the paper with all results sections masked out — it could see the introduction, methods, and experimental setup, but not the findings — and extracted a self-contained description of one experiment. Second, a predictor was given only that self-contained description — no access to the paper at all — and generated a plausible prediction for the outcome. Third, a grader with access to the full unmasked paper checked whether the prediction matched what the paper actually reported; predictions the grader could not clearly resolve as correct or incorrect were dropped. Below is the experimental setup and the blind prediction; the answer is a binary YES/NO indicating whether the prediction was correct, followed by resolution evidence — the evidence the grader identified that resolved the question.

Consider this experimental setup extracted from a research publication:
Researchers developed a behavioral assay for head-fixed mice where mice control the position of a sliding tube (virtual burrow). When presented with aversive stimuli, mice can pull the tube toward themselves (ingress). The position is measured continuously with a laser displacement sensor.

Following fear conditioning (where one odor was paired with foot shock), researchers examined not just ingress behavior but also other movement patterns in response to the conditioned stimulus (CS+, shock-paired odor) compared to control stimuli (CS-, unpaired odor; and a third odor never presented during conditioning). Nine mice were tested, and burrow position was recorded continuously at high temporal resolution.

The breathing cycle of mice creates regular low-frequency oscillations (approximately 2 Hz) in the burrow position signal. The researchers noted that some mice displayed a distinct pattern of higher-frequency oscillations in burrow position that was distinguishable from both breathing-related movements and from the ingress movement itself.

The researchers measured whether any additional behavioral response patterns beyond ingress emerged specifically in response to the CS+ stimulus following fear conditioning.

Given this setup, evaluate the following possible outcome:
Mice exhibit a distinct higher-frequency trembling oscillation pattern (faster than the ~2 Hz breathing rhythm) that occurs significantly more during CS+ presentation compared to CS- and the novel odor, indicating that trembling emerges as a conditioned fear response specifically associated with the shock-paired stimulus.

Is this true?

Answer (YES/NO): YES